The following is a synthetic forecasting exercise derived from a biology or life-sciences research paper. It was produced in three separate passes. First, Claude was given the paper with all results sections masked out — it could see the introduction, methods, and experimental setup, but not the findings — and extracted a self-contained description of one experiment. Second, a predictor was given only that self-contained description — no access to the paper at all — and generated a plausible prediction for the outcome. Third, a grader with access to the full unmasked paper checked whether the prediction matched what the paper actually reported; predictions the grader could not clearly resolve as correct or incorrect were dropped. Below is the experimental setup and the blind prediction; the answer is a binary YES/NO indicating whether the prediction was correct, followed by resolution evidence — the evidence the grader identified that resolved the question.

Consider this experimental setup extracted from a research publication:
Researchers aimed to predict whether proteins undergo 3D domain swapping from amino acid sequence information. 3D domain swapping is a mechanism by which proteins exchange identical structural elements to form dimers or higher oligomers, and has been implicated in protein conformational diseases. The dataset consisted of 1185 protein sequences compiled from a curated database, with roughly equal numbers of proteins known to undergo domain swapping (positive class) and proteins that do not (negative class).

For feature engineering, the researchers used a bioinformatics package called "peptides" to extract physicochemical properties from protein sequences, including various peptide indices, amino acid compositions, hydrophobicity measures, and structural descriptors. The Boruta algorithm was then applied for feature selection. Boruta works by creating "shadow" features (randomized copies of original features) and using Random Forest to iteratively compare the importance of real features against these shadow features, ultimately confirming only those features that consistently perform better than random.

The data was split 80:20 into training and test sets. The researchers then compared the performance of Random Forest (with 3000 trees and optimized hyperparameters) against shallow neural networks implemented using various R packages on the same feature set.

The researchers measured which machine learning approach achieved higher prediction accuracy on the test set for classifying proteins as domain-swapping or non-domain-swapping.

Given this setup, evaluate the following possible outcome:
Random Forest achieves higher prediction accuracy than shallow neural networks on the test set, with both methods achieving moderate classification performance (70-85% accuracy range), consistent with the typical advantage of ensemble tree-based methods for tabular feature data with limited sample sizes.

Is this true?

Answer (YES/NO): NO